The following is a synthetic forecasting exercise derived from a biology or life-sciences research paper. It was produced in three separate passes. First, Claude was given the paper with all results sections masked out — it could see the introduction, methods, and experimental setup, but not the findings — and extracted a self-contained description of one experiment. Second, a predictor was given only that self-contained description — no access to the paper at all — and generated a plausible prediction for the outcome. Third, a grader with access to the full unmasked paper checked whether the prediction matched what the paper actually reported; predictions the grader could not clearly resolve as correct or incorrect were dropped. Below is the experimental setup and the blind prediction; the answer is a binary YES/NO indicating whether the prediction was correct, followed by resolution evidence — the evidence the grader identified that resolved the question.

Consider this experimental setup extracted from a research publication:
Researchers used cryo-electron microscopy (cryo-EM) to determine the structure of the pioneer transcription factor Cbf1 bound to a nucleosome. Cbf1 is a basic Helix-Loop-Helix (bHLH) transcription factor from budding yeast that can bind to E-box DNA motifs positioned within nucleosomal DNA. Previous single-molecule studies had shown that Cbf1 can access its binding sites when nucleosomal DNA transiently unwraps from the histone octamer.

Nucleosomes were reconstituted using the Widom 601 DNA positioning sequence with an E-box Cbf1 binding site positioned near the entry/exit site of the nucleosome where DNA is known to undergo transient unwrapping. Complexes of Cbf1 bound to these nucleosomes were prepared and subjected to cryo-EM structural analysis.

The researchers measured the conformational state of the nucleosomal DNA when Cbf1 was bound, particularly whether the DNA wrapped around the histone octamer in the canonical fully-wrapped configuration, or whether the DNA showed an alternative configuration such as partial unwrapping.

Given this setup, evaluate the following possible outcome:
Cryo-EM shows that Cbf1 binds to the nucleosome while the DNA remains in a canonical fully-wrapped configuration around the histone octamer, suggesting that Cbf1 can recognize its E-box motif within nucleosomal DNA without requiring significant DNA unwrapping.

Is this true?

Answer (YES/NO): NO